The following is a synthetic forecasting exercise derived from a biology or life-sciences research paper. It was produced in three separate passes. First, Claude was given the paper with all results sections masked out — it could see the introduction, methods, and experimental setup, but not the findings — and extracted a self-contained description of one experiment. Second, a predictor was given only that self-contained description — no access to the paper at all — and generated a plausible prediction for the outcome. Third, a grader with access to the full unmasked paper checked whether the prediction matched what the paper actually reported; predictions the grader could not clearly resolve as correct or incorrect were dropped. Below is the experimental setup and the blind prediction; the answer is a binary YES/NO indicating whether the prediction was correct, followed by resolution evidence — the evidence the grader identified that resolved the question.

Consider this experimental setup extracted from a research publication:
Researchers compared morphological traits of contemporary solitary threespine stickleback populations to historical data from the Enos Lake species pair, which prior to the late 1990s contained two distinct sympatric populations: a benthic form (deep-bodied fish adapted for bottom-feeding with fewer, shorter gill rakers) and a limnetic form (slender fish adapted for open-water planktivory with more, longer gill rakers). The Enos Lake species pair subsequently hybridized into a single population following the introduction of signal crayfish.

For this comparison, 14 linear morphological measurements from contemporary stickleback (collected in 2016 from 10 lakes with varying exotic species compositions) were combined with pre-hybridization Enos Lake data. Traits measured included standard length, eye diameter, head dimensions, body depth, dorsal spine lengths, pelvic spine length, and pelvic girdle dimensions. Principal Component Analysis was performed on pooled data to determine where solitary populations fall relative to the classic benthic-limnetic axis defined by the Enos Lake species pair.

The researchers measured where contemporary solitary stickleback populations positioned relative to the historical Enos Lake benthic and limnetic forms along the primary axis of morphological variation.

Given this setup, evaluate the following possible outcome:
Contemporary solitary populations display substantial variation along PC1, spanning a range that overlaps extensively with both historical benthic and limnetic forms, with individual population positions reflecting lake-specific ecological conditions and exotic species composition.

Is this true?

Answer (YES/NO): NO